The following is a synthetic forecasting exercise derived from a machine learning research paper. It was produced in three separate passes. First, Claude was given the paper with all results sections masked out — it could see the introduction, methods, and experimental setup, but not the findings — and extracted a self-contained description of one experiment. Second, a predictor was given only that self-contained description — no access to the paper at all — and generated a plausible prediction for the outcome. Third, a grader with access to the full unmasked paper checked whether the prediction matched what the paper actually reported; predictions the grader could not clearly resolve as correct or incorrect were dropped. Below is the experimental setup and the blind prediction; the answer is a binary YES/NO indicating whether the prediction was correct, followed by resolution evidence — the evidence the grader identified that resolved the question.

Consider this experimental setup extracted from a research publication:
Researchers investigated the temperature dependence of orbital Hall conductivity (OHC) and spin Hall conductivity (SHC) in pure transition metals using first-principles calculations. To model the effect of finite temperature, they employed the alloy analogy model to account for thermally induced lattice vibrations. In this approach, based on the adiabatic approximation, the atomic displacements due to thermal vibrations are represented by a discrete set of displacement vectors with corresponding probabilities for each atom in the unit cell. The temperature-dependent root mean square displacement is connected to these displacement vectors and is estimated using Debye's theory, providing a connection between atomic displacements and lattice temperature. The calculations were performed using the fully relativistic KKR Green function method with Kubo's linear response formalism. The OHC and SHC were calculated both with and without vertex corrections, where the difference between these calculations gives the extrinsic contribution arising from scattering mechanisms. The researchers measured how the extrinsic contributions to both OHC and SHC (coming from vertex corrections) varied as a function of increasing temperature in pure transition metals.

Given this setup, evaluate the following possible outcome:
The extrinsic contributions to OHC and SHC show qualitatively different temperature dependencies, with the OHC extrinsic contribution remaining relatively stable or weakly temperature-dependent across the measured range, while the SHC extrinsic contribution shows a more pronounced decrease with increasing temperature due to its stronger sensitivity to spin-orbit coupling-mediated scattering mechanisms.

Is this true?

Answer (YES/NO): NO